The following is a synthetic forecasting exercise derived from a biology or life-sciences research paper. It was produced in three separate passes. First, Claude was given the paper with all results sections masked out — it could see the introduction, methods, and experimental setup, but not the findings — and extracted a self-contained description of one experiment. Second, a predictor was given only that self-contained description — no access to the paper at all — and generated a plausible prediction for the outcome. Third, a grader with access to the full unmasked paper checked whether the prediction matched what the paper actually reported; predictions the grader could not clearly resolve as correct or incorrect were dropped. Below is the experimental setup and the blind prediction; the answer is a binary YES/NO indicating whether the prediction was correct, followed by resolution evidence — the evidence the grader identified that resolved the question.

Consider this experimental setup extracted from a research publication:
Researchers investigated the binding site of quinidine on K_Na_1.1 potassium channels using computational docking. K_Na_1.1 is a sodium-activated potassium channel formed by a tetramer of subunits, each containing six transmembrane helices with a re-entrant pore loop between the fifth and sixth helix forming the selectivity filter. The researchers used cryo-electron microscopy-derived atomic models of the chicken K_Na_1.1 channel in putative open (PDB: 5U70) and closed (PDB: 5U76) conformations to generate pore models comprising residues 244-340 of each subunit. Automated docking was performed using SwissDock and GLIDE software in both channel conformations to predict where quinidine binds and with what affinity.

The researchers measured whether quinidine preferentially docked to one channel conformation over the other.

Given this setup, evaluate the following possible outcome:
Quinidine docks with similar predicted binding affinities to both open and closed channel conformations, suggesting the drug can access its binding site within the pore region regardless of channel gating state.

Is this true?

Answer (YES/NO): NO